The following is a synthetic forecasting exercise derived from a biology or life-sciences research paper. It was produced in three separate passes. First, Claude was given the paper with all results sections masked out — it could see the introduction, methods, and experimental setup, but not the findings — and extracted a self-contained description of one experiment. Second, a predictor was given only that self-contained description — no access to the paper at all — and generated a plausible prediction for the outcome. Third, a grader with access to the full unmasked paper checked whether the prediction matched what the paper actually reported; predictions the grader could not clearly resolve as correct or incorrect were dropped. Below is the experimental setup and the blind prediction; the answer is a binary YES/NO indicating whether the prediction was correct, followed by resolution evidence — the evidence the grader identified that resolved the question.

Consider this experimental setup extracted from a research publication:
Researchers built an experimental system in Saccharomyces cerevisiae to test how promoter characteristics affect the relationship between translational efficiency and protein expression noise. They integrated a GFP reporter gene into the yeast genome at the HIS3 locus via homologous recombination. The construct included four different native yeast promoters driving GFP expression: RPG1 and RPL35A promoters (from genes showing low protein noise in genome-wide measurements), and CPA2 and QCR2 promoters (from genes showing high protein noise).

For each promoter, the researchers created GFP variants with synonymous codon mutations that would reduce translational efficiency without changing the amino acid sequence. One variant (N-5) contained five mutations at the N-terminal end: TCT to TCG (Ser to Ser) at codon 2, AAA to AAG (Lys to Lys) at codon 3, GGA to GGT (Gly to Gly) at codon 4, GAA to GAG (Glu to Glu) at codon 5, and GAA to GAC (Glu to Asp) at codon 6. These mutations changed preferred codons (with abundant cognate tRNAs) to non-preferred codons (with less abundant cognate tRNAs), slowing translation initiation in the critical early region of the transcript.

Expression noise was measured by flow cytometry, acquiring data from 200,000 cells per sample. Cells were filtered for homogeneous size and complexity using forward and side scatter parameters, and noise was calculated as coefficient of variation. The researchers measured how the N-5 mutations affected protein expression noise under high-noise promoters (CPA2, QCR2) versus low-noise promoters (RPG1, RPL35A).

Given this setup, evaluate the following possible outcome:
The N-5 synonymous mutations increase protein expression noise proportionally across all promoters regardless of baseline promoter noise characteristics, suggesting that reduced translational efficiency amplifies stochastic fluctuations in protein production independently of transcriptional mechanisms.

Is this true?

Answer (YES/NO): NO